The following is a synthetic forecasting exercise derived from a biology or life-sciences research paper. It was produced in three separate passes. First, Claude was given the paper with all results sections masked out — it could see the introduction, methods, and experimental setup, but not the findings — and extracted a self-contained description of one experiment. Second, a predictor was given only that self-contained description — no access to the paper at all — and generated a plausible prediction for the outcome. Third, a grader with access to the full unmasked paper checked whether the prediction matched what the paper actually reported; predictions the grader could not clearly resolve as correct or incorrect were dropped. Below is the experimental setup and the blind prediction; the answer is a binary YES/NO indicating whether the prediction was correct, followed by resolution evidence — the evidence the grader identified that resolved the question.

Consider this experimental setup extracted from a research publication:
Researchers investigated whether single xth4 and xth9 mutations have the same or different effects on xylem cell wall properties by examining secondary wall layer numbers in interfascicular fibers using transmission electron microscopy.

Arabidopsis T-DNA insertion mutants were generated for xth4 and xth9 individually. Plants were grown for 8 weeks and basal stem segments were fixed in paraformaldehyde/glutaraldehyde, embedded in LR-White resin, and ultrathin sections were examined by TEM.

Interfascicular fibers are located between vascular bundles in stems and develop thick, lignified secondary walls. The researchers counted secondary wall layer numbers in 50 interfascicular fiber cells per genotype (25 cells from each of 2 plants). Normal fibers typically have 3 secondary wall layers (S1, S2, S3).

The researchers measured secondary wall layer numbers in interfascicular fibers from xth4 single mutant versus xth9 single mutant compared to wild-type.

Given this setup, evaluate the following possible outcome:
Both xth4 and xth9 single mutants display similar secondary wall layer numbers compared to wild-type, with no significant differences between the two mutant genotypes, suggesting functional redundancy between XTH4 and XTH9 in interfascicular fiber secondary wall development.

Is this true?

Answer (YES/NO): NO